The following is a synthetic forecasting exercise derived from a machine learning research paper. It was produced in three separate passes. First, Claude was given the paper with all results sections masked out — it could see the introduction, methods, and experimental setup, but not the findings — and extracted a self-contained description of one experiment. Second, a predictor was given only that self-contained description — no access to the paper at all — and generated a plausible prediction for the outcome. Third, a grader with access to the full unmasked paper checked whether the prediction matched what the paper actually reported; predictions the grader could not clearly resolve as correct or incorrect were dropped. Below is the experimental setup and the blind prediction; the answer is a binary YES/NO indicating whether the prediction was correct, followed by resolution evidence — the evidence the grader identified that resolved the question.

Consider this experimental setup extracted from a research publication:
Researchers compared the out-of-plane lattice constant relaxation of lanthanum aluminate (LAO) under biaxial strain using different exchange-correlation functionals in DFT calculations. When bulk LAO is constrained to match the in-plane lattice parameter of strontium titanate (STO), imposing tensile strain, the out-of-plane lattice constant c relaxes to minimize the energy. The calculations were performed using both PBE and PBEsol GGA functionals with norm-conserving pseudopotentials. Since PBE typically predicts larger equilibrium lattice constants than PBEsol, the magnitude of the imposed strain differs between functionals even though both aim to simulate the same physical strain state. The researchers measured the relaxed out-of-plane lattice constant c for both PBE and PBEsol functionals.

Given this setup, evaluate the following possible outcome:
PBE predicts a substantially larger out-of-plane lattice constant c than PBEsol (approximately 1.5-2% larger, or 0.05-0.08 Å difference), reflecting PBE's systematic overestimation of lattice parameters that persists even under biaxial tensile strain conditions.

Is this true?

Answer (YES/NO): NO